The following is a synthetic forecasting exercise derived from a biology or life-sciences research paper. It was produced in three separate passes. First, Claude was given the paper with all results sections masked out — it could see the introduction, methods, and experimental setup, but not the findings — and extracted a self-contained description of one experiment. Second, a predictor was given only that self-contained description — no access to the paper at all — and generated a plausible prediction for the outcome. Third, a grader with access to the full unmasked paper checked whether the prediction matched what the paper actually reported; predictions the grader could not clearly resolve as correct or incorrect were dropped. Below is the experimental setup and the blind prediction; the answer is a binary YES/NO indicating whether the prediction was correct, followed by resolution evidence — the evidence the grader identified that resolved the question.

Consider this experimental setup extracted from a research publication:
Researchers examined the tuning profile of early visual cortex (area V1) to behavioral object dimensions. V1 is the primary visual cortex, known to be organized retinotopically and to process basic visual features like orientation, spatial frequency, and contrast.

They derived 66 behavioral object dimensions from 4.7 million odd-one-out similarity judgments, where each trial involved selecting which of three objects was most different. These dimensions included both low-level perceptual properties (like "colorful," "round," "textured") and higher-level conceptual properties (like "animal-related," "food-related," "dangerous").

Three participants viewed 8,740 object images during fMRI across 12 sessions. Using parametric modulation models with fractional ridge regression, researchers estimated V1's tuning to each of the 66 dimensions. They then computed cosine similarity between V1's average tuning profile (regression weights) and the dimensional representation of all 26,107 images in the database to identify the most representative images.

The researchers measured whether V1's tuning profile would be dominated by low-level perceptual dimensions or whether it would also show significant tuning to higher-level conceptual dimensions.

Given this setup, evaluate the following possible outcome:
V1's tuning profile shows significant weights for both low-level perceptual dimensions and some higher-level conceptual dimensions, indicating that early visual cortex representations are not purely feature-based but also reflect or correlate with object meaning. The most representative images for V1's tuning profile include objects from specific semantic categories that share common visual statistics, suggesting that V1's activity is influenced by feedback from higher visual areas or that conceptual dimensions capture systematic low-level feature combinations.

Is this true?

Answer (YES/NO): NO